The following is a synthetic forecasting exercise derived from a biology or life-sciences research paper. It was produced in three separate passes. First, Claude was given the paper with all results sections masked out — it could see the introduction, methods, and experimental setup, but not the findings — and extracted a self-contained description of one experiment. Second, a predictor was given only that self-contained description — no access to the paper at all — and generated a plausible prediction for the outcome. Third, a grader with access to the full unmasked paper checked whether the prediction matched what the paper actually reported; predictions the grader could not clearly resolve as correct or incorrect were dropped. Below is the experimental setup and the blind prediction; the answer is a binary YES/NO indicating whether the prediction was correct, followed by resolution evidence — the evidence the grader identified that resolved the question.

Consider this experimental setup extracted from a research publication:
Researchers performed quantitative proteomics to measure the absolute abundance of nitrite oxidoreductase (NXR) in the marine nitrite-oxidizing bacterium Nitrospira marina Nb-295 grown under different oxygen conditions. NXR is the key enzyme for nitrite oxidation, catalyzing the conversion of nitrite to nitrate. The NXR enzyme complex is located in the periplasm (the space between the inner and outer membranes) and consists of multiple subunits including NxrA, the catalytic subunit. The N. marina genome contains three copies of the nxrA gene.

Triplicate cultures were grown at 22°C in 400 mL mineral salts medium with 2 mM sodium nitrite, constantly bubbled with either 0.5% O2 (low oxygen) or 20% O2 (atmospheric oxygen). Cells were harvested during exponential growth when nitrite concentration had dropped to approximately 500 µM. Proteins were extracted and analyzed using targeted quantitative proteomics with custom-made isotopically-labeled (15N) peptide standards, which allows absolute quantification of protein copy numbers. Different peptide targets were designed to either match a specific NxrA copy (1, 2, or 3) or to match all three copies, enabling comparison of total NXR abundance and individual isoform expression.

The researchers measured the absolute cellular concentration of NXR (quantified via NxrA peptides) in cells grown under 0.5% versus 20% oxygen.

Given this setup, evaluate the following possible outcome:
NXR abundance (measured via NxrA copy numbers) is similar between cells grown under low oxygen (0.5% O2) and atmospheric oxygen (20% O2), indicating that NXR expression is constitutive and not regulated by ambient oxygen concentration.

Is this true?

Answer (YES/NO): NO